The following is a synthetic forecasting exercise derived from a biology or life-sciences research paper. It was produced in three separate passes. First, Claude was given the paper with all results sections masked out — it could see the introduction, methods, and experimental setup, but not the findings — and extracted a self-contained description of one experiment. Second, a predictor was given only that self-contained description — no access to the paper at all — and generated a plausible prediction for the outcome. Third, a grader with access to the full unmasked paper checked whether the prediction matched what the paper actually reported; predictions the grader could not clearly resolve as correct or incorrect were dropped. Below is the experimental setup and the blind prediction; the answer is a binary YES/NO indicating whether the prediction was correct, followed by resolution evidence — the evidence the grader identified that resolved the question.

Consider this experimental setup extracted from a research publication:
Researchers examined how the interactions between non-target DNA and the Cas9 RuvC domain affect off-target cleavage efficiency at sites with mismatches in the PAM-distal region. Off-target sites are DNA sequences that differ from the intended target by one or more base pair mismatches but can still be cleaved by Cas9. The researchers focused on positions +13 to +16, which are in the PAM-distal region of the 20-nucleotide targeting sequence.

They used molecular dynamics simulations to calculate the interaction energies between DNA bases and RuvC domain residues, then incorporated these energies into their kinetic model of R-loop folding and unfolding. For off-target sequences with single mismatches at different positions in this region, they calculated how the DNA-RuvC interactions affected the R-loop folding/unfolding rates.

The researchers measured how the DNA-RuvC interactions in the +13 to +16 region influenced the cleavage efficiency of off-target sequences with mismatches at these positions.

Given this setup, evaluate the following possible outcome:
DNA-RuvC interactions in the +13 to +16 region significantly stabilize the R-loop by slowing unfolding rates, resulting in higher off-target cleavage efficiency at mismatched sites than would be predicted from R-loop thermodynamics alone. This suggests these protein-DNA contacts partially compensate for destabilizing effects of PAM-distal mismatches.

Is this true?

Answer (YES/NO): NO